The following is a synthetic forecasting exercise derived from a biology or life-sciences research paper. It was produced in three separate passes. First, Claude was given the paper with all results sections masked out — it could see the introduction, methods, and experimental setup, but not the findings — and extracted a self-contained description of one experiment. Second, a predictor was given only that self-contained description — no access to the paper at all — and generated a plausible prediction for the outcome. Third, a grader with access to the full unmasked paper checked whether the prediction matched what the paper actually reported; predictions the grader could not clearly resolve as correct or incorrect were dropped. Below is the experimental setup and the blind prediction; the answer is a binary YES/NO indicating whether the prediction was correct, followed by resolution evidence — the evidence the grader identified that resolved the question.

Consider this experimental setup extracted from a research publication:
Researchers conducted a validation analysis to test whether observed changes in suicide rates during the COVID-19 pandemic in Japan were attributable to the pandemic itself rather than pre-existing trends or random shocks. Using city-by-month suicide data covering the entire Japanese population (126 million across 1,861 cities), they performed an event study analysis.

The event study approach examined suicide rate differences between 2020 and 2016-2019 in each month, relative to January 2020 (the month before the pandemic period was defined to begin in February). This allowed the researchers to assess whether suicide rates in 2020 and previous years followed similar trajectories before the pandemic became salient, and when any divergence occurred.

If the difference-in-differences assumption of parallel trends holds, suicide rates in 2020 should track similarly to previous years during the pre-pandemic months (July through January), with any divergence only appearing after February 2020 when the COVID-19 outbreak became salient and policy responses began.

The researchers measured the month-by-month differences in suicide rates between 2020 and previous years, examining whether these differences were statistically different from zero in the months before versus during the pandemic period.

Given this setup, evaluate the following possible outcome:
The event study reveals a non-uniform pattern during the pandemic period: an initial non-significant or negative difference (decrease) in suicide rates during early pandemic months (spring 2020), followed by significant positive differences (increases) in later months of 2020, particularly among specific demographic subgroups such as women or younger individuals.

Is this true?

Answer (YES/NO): NO